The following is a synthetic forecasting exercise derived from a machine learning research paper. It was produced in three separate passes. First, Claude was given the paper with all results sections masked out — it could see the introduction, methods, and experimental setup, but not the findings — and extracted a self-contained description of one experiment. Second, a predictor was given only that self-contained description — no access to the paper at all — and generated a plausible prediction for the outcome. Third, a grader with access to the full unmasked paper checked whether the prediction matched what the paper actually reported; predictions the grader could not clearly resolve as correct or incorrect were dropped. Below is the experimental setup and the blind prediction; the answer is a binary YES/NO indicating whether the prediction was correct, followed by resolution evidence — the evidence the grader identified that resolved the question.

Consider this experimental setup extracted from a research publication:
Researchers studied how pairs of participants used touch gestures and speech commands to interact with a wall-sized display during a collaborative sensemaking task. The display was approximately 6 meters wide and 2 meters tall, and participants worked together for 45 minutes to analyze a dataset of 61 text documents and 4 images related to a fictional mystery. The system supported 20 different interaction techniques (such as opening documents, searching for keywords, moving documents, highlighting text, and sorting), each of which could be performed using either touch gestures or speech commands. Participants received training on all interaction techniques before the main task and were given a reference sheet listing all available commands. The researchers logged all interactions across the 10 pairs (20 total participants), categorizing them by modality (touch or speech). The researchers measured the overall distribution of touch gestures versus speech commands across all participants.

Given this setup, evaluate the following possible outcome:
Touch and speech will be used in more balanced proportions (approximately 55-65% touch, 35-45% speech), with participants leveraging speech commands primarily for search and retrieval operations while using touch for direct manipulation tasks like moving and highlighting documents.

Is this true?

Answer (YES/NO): NO